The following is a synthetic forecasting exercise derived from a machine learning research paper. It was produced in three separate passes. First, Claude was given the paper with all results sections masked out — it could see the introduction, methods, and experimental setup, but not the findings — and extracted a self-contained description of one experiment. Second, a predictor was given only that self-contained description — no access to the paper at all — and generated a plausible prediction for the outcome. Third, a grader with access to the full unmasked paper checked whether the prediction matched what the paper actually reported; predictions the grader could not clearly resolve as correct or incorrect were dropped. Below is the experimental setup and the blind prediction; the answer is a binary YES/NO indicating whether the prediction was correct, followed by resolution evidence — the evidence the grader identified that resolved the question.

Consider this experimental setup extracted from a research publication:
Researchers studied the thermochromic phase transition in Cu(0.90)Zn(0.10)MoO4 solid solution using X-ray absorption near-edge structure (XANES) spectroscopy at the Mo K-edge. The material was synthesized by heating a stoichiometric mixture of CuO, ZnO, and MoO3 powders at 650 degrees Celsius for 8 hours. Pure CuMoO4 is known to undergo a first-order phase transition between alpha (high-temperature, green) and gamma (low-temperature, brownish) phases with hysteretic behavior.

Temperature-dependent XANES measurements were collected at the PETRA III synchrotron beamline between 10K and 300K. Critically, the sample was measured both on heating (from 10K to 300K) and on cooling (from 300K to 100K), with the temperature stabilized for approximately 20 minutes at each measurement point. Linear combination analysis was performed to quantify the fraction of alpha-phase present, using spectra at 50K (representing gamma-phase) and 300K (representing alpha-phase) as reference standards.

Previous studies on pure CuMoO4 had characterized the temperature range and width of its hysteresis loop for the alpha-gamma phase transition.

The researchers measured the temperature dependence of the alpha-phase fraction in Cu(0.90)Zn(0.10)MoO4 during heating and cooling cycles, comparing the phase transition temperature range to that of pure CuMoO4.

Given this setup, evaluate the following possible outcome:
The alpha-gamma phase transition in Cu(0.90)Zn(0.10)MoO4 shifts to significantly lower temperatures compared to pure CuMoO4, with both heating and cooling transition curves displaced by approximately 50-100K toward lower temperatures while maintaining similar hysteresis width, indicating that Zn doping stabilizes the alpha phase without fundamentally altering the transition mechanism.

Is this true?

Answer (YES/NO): NO